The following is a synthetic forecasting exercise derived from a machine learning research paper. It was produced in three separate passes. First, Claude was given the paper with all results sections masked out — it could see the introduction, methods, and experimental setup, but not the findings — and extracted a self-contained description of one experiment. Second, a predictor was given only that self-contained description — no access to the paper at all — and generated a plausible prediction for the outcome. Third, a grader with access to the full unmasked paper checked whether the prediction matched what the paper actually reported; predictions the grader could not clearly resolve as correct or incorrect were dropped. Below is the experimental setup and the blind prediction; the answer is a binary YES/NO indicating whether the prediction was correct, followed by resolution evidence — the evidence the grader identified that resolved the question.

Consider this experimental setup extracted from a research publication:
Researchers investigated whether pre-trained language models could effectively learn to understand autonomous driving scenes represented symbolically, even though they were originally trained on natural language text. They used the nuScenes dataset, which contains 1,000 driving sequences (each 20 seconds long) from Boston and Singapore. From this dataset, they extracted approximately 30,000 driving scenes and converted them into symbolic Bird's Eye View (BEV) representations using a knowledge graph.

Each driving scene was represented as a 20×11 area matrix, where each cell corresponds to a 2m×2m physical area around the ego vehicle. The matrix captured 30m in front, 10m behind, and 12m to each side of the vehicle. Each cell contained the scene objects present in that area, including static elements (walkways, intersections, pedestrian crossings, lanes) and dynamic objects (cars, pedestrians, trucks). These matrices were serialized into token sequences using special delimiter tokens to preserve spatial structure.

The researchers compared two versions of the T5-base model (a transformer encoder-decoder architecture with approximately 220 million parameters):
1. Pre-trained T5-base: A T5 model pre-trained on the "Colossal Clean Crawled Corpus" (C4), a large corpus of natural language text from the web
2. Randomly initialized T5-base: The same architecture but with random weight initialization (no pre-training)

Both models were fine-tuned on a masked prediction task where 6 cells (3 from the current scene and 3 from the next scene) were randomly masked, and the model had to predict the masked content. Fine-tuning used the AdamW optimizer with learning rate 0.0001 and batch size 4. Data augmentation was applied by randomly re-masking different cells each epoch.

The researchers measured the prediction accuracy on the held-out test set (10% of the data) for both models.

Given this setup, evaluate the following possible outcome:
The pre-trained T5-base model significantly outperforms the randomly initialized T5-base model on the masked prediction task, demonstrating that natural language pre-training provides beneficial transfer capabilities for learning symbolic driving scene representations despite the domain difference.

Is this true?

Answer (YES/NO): YES